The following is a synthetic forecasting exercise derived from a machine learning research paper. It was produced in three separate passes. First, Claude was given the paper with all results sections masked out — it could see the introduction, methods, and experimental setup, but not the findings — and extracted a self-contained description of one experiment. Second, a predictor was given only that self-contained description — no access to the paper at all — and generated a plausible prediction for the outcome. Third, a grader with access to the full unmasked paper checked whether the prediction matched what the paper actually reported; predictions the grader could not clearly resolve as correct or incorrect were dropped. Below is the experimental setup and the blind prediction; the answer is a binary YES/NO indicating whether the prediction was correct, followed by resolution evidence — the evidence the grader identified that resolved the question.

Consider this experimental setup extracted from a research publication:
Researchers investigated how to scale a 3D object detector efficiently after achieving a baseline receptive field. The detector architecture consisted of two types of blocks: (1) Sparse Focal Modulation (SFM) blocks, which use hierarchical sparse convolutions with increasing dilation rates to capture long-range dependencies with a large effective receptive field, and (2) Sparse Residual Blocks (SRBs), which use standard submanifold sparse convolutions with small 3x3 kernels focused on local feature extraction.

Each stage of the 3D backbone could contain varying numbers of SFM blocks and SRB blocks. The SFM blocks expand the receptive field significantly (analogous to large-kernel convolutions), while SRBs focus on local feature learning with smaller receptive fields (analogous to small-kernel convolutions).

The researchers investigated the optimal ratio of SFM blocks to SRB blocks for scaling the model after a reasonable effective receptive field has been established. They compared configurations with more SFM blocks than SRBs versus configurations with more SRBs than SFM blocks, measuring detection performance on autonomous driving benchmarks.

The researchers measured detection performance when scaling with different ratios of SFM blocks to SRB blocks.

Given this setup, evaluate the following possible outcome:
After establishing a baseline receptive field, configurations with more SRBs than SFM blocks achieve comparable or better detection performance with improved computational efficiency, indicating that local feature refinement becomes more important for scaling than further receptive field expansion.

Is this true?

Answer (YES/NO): YES